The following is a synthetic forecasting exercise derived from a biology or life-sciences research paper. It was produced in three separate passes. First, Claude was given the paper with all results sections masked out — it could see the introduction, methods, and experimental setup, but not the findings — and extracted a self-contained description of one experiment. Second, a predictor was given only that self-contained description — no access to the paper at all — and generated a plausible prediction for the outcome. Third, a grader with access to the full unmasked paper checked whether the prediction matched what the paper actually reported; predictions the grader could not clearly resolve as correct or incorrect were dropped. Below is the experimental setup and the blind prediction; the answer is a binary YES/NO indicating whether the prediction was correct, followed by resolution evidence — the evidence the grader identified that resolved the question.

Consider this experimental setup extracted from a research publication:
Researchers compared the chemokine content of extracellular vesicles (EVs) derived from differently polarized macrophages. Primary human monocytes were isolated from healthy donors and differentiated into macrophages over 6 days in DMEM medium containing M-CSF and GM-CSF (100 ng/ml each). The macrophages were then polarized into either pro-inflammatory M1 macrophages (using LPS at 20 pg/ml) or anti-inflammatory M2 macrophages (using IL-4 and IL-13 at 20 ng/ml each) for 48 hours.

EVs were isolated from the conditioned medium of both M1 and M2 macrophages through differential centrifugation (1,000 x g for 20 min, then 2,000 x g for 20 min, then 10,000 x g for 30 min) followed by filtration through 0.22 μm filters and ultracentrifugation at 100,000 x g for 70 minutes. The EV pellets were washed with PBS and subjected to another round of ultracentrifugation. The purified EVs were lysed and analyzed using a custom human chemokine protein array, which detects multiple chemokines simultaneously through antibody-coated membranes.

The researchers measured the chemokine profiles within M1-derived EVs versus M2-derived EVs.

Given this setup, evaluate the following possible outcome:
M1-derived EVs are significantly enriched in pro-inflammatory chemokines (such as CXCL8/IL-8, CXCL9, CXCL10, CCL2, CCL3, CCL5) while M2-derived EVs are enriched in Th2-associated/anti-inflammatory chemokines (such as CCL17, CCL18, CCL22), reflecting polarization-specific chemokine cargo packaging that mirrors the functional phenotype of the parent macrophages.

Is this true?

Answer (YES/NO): NO